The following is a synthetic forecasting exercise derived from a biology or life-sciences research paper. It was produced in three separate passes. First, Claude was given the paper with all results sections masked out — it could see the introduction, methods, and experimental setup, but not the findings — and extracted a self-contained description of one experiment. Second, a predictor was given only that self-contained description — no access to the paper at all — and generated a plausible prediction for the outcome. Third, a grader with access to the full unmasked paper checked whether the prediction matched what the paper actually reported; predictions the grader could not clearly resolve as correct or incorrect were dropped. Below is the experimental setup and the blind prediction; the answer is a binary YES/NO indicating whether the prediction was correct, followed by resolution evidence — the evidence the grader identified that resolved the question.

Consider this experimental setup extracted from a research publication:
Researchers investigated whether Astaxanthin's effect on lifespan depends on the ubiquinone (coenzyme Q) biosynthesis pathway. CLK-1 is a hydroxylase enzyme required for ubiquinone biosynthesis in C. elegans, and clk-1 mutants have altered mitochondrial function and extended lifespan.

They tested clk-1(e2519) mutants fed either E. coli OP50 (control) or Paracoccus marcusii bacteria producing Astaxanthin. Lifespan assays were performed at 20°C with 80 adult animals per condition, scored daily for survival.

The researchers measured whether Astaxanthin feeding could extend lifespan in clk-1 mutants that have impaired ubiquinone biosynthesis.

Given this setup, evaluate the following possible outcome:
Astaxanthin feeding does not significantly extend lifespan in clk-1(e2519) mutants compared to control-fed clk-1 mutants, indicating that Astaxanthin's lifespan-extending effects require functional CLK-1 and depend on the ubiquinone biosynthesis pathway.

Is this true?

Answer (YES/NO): NO